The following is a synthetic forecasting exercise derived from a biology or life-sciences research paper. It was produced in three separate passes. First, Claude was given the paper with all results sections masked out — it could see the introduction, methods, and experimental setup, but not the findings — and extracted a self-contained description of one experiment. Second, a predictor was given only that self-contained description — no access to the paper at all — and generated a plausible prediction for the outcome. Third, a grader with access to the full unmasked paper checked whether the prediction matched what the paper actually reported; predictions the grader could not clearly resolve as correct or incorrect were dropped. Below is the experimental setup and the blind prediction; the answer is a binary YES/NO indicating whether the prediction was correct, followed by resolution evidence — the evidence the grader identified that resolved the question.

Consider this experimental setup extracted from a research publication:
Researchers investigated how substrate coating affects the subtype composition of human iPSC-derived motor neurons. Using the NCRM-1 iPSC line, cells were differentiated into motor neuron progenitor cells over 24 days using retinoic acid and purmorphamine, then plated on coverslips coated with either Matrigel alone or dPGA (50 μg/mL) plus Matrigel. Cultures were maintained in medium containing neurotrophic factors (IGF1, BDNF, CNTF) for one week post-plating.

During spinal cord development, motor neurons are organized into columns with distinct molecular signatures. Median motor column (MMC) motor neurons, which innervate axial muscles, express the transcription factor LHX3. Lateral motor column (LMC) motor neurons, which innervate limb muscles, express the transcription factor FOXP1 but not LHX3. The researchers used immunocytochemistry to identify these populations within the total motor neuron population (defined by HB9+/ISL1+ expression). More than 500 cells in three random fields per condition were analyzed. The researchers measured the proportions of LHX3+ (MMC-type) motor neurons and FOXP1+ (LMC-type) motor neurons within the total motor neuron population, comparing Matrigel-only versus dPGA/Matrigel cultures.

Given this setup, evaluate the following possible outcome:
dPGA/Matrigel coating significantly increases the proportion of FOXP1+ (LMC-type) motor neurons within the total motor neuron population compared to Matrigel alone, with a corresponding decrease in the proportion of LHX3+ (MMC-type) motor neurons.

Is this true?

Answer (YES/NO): NO